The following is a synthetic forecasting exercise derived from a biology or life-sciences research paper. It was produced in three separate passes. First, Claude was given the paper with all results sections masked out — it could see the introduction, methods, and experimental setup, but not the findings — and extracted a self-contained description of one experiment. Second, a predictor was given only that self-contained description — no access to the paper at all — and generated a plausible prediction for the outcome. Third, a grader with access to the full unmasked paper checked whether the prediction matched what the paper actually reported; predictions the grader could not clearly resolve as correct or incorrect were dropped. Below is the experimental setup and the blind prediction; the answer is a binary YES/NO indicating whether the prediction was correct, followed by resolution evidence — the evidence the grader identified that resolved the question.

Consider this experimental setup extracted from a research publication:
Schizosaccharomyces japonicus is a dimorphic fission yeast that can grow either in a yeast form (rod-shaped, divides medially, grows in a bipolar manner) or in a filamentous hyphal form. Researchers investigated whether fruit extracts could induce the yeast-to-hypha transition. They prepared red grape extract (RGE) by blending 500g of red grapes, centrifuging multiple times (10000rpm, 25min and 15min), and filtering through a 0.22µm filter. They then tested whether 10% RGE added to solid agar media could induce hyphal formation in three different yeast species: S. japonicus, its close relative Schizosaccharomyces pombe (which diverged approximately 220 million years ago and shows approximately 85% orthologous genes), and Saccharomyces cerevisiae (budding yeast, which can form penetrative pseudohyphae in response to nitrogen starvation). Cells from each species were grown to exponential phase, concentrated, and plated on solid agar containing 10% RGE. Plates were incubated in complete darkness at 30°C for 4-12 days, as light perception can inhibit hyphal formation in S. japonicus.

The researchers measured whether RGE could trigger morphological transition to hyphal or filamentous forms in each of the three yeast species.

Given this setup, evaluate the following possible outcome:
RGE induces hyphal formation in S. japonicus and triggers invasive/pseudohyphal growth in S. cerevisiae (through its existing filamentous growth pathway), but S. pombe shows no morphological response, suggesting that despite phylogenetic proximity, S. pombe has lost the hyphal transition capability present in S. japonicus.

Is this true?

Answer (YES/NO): NO